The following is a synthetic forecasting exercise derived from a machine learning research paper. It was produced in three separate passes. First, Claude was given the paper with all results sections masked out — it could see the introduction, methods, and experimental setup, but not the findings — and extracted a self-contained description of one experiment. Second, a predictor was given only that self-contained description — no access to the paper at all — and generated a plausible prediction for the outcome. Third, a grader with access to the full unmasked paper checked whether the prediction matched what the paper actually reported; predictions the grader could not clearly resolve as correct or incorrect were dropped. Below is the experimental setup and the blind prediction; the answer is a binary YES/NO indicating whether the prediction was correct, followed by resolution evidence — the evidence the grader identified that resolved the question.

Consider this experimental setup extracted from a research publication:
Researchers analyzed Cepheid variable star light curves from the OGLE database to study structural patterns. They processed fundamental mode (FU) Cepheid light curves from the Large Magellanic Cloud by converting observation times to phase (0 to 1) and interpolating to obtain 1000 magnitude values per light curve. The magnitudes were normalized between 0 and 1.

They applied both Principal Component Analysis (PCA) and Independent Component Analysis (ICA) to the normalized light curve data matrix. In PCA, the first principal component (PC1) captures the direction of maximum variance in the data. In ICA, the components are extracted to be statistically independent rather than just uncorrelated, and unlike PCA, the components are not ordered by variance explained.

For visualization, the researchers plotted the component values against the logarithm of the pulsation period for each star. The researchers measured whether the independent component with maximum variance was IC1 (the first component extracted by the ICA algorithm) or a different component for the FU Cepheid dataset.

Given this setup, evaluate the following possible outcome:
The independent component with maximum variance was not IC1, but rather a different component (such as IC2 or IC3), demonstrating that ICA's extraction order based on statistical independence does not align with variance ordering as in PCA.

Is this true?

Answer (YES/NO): YES